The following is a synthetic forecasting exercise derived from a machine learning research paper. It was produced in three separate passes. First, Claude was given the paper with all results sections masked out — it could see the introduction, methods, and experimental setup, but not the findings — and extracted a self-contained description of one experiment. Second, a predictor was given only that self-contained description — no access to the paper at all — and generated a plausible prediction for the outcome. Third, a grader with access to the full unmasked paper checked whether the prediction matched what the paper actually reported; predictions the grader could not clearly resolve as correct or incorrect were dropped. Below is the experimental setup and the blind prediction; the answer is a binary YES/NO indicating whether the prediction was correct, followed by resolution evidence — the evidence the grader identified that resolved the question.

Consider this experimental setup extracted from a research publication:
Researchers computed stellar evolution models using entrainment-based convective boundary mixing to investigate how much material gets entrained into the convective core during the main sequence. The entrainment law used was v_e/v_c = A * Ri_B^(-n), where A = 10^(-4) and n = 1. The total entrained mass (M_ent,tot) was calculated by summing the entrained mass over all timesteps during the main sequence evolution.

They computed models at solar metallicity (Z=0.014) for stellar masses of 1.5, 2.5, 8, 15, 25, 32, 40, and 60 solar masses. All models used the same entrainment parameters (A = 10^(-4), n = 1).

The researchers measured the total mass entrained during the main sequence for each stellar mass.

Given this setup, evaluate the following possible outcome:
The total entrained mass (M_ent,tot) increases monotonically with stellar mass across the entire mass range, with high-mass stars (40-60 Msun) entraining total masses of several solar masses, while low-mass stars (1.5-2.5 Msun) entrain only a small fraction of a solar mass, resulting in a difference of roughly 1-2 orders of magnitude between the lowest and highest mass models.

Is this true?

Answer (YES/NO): NO